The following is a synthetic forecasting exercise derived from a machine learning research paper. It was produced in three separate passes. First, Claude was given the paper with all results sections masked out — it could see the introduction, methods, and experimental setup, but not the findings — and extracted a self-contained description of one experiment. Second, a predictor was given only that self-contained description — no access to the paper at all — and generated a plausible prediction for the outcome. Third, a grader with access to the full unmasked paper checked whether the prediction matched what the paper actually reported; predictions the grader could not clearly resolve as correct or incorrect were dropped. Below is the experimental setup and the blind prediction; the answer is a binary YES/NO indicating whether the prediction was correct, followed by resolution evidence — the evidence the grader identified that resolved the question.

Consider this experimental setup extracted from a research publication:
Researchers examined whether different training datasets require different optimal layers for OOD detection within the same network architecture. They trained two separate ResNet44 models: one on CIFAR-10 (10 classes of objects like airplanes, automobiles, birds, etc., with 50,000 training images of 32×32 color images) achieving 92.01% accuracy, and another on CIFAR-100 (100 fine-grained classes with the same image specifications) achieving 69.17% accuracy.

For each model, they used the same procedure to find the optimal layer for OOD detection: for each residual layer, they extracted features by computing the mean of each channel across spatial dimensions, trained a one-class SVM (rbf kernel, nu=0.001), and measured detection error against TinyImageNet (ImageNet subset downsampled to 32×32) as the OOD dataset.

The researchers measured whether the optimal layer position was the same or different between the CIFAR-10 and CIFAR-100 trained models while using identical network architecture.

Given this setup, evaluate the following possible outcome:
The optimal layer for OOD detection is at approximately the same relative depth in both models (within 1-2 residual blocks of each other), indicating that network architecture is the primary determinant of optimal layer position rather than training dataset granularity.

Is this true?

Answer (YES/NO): NO